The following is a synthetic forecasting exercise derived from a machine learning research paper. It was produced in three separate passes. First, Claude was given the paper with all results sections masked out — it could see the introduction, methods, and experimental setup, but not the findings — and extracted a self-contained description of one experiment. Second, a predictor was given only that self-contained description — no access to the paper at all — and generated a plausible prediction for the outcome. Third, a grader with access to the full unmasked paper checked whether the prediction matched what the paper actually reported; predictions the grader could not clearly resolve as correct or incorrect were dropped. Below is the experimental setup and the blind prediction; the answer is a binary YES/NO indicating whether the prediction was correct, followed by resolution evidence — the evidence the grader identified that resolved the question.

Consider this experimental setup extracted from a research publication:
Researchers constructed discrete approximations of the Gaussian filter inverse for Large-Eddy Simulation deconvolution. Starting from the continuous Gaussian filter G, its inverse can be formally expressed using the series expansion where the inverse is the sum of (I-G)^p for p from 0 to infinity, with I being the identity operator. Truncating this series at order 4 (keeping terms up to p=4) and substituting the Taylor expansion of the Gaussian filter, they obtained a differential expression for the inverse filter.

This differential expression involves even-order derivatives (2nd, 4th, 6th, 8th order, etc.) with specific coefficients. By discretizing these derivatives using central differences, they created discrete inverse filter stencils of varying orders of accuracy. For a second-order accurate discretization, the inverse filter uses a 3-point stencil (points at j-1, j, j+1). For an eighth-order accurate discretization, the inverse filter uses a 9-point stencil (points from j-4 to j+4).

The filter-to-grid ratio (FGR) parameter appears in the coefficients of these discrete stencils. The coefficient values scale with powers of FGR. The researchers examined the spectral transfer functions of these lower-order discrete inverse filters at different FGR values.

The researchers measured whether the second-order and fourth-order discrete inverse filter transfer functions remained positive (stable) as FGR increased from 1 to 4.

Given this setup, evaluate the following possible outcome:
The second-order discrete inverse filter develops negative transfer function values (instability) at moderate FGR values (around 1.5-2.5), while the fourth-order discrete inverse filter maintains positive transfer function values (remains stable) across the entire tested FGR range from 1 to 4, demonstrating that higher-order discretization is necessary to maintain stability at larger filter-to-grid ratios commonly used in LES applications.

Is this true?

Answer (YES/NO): NO